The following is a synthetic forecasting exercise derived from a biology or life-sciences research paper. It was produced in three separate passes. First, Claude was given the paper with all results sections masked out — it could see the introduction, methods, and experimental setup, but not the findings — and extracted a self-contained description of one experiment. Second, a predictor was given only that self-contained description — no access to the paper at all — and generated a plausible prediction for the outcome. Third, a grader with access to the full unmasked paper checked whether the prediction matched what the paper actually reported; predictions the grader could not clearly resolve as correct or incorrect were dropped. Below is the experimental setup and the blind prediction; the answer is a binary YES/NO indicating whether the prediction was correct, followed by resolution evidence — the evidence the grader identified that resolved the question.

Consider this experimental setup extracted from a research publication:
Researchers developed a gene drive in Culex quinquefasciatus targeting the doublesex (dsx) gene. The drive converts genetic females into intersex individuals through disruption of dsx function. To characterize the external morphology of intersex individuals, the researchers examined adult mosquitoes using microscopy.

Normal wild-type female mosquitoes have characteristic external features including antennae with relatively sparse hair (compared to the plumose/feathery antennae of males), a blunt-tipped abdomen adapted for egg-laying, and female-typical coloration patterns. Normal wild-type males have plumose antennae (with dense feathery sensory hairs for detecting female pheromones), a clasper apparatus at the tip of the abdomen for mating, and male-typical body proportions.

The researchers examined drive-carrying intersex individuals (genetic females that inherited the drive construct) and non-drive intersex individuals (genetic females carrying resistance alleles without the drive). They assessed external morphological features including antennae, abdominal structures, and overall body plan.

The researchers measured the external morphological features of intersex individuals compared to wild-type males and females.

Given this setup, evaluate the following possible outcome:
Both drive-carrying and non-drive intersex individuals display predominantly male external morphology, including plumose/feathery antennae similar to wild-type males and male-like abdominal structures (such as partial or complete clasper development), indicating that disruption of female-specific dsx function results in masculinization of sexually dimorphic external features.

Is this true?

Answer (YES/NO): NO